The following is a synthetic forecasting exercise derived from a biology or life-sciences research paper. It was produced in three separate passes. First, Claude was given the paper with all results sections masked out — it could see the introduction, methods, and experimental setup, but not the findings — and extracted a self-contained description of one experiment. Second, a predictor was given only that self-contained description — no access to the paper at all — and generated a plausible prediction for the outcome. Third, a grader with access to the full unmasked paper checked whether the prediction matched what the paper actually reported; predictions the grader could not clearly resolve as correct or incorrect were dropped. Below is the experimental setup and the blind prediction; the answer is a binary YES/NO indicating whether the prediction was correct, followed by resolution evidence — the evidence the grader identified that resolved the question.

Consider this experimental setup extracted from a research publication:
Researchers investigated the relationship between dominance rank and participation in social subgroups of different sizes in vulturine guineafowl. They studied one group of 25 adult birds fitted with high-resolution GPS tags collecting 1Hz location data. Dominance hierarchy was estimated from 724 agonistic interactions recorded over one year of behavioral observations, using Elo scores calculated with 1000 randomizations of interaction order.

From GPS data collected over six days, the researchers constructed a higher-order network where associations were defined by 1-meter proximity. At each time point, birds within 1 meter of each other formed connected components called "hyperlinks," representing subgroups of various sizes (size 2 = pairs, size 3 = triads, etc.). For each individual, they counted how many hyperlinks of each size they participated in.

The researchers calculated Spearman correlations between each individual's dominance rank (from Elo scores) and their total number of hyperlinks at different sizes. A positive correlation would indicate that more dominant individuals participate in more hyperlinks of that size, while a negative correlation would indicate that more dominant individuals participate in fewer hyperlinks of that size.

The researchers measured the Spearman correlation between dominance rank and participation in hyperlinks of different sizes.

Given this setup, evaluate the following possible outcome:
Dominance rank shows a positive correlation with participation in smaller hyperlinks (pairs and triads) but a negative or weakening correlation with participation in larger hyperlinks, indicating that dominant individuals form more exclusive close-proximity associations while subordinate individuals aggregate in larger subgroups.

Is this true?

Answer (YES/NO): NO